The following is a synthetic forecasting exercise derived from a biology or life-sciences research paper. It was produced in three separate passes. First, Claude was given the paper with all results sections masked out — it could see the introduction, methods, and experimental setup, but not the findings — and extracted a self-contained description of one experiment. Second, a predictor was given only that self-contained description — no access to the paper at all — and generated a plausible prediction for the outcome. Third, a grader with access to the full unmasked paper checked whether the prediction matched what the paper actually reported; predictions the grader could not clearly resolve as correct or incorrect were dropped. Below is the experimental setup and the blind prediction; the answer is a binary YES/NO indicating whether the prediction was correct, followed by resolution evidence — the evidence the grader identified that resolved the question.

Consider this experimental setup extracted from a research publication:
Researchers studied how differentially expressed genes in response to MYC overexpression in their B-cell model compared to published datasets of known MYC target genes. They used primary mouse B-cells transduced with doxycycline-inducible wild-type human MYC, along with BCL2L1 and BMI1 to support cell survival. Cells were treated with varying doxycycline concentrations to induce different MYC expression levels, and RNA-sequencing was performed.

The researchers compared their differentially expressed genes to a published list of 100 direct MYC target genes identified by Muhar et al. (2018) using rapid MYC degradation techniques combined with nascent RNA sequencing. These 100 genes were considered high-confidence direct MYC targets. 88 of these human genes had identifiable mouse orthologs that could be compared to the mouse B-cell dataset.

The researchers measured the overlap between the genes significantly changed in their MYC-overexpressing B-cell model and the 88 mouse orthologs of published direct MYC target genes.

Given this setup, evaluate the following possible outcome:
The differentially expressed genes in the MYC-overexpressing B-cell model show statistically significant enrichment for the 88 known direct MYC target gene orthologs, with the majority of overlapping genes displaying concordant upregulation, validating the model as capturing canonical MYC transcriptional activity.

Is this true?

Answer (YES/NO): YES